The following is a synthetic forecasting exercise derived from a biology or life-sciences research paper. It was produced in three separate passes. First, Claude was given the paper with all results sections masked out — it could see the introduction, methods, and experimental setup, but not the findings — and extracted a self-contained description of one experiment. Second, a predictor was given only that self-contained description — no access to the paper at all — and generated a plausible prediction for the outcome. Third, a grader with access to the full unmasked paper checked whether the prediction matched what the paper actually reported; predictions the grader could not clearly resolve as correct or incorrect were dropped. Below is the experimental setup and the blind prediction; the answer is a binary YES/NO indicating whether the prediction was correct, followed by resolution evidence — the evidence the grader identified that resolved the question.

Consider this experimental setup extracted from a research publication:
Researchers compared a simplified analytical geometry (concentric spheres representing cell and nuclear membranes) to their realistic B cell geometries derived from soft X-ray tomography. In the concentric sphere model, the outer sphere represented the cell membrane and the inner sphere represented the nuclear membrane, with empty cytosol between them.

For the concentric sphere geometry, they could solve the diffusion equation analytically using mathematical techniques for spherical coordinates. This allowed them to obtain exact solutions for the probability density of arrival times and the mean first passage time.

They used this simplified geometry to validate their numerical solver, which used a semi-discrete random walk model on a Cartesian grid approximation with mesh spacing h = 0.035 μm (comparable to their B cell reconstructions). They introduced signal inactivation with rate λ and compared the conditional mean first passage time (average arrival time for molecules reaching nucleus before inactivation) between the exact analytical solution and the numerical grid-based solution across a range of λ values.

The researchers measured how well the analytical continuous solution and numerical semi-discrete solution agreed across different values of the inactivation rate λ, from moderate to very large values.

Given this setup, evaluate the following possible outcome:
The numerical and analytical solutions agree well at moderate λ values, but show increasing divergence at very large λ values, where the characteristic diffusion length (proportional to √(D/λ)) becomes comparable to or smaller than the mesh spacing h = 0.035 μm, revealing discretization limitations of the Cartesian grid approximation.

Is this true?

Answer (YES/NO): YES